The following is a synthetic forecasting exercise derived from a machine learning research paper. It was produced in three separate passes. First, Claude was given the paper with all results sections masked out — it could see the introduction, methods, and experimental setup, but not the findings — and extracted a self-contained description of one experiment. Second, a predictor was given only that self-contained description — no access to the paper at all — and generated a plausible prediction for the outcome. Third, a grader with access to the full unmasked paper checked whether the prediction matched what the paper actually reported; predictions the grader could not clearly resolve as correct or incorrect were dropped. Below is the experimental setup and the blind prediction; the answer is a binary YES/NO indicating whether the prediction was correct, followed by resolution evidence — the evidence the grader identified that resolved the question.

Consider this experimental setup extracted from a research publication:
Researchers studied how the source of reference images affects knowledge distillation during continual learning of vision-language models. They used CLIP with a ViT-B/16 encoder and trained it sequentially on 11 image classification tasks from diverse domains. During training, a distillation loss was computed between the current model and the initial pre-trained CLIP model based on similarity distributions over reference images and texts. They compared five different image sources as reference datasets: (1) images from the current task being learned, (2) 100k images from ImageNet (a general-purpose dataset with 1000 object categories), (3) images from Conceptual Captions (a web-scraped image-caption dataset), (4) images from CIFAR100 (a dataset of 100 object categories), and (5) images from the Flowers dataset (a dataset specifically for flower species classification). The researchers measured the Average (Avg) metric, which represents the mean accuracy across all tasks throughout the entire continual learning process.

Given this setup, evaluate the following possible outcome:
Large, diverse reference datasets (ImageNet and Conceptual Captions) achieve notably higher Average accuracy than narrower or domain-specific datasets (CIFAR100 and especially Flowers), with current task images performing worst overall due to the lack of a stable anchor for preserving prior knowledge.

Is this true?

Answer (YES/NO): NO